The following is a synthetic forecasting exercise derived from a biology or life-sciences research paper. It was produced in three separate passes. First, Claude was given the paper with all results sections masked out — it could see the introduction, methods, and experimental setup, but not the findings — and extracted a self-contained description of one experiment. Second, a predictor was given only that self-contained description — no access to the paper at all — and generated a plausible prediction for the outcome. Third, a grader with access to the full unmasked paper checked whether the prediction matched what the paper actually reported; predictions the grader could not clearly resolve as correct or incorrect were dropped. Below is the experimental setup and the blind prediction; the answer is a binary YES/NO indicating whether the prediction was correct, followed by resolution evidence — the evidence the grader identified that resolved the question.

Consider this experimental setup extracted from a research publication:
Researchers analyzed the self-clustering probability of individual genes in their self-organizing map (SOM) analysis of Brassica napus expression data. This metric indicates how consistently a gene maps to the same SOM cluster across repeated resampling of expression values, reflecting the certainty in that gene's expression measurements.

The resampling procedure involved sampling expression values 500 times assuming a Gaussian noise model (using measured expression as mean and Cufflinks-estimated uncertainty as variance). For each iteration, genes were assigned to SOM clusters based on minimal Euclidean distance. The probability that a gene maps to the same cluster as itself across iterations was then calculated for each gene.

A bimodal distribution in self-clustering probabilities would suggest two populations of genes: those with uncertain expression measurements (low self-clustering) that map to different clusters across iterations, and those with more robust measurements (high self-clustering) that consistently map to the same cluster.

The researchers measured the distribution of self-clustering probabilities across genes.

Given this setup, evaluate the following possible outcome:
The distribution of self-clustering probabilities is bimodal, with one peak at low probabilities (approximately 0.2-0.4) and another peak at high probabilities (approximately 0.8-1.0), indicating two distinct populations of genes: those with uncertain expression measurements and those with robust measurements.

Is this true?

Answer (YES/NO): NO